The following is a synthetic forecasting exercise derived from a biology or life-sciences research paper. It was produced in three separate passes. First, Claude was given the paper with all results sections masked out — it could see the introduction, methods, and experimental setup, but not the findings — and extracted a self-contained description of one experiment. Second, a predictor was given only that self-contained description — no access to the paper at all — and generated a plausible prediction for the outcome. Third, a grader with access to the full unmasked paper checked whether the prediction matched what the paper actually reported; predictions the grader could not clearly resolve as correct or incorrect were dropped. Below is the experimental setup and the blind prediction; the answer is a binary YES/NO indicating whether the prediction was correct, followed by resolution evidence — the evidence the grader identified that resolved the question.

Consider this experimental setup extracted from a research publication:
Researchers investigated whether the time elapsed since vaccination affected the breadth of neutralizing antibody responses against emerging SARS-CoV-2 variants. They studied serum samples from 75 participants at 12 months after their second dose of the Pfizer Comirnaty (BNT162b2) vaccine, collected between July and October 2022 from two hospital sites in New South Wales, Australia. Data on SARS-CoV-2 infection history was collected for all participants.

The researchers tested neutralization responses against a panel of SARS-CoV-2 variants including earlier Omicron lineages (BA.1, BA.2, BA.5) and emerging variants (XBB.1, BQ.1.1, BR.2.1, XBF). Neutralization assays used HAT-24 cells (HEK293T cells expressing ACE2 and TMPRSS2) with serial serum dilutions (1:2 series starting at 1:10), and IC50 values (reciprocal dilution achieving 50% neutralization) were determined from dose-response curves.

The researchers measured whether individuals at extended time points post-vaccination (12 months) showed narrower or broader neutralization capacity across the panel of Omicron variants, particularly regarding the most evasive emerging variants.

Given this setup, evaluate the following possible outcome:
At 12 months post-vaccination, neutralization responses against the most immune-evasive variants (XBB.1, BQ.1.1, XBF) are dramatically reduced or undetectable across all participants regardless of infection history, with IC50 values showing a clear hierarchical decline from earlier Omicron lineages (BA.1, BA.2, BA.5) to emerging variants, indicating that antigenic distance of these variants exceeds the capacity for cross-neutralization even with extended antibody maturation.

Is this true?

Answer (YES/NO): NO